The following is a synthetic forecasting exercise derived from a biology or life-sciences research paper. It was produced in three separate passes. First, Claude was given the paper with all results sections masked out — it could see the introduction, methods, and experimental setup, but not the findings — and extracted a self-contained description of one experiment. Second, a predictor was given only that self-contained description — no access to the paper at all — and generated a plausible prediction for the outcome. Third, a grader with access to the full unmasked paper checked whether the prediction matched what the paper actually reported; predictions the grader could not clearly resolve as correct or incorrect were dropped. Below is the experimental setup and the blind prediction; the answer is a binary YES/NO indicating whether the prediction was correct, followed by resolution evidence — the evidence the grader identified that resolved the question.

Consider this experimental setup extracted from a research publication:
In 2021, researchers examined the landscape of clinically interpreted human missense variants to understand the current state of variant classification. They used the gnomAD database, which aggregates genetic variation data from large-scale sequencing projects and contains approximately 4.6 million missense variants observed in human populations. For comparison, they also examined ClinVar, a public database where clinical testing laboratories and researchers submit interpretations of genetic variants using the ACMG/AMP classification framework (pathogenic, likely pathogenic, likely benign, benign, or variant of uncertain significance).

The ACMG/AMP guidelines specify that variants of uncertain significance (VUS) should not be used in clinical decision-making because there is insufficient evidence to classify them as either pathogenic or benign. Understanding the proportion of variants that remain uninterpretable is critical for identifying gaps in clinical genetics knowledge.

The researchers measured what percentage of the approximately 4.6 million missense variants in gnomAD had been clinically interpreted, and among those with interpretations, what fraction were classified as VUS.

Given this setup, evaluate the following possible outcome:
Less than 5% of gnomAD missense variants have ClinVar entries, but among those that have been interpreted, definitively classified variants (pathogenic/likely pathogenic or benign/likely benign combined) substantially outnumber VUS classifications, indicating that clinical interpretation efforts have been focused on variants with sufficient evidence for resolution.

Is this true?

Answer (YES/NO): NO